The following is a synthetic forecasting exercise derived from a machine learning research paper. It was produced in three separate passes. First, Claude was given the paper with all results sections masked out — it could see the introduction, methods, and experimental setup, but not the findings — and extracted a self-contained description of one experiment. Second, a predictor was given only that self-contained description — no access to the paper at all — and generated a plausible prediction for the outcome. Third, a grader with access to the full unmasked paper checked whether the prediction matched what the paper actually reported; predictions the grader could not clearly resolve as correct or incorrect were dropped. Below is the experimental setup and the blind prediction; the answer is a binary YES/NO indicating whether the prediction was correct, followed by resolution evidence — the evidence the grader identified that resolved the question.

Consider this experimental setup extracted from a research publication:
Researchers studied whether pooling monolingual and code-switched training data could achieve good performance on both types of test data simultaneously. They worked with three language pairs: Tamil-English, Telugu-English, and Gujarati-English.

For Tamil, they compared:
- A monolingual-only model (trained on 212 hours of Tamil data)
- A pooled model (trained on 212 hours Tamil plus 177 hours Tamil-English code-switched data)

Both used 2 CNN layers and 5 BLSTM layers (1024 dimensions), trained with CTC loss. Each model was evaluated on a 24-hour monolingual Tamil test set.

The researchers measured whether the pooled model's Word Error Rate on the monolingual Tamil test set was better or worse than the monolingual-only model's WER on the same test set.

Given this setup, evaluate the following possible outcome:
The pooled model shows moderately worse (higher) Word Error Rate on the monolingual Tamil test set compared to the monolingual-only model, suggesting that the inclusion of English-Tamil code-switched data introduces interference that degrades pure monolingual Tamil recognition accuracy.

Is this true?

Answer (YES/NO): NO